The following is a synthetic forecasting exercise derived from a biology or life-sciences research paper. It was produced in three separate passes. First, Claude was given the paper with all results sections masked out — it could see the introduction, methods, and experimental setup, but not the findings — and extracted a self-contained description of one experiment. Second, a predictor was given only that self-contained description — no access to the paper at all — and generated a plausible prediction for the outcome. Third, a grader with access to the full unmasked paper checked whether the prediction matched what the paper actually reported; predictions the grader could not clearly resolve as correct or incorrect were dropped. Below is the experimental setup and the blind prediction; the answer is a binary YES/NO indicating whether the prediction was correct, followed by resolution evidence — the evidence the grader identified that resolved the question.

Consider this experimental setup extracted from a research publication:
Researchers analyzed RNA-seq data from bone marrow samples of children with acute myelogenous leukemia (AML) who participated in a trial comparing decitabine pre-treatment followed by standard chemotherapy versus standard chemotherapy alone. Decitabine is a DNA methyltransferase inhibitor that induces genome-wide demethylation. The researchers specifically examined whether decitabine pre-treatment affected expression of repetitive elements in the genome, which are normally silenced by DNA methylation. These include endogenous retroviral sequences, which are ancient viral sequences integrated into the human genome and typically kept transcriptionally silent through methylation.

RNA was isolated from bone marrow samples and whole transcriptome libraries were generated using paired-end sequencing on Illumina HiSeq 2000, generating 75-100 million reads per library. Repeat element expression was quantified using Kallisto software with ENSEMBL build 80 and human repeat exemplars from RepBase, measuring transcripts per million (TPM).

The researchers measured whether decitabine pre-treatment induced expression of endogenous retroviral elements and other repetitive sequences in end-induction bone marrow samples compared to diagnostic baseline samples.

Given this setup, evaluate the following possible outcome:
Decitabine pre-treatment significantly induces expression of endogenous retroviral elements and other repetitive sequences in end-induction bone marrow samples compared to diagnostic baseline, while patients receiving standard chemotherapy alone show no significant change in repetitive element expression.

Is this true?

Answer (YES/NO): NO